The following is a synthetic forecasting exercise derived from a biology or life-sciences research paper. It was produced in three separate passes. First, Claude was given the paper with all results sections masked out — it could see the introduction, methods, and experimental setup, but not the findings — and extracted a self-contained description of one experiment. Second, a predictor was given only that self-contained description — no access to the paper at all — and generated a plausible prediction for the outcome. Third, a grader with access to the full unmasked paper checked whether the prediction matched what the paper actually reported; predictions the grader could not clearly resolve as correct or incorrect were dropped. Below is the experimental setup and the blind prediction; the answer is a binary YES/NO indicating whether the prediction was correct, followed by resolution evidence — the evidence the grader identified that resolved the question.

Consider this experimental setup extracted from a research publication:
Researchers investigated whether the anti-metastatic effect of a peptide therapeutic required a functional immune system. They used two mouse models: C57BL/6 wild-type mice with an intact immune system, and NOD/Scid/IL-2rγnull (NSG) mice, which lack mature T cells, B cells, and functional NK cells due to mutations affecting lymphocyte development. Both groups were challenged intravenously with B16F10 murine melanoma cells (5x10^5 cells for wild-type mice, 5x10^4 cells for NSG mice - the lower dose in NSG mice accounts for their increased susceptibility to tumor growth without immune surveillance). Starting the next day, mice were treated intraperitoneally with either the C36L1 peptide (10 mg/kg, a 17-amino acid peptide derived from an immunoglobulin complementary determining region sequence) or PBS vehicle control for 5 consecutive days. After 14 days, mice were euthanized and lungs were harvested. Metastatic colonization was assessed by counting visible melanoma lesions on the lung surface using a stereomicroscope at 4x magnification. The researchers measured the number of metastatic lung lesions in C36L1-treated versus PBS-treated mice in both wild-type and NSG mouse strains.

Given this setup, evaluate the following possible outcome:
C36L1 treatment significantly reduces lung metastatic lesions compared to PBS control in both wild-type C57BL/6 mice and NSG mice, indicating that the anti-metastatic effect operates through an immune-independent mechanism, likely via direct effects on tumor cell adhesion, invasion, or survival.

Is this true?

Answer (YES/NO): NO